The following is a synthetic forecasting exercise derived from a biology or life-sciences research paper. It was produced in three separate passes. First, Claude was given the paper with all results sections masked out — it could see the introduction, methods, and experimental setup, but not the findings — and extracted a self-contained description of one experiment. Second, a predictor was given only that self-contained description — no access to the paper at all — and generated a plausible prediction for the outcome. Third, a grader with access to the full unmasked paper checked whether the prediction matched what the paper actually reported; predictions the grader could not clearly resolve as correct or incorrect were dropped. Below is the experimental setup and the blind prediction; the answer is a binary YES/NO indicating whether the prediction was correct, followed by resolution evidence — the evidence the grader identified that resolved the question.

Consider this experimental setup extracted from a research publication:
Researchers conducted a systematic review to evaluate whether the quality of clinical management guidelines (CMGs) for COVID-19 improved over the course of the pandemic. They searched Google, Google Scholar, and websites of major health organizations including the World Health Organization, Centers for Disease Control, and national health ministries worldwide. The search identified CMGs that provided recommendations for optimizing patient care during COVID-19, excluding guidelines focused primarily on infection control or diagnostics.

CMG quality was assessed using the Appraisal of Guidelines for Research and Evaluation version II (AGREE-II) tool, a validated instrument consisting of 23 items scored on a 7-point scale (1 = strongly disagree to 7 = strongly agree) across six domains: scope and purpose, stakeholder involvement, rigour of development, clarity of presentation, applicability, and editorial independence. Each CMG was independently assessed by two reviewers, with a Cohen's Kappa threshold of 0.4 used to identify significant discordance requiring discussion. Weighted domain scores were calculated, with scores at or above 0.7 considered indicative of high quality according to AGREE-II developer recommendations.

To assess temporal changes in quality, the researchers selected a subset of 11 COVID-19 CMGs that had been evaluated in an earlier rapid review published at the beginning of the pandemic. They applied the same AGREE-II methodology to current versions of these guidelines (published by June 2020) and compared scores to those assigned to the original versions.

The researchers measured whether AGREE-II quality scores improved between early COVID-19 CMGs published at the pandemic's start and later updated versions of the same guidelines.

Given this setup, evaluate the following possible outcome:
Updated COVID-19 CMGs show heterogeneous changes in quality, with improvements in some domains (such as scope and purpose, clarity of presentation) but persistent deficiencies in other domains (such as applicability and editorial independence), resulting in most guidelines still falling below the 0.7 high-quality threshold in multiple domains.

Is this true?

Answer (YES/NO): NO